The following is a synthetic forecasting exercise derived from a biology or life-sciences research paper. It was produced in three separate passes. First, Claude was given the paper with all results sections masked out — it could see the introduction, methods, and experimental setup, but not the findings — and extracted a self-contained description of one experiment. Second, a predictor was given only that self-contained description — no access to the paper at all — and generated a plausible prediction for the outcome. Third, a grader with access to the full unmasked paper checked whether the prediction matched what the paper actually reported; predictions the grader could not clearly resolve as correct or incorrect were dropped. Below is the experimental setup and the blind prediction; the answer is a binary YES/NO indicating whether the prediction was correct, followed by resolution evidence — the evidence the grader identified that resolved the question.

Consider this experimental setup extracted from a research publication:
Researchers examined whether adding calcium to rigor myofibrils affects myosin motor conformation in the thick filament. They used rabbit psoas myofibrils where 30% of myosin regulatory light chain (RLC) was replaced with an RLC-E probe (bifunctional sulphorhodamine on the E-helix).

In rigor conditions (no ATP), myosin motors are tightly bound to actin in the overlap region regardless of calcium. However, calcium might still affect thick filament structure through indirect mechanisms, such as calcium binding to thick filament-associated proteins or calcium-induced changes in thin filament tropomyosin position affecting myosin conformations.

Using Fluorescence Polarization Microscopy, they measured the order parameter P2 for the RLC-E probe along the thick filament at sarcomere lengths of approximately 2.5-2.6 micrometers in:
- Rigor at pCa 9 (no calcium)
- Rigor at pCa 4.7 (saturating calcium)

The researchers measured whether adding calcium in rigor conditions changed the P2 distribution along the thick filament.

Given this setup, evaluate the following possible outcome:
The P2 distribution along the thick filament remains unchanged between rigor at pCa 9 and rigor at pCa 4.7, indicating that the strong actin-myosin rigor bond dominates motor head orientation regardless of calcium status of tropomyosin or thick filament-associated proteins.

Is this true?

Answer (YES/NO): YES